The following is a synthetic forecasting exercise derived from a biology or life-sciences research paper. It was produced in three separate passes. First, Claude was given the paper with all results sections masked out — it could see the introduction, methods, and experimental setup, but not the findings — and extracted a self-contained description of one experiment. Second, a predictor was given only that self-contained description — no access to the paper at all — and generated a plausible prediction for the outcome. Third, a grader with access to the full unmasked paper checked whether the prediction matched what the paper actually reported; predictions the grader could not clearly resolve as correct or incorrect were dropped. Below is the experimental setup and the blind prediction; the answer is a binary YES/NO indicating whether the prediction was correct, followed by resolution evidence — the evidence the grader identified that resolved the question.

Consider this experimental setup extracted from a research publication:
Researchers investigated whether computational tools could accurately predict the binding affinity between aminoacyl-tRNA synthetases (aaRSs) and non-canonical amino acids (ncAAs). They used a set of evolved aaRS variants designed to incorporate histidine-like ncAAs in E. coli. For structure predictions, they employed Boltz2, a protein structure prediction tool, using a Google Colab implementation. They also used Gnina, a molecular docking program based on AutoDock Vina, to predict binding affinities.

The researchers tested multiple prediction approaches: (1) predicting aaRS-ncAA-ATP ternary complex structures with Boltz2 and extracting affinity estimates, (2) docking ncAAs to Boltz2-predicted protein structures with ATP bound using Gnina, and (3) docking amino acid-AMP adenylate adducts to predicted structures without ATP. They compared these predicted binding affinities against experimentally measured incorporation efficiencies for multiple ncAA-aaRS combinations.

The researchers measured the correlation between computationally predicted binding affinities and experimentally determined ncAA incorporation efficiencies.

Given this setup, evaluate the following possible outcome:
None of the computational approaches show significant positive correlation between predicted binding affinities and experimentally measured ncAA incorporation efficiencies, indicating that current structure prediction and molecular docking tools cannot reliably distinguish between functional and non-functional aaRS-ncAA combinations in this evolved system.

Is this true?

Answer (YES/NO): YES